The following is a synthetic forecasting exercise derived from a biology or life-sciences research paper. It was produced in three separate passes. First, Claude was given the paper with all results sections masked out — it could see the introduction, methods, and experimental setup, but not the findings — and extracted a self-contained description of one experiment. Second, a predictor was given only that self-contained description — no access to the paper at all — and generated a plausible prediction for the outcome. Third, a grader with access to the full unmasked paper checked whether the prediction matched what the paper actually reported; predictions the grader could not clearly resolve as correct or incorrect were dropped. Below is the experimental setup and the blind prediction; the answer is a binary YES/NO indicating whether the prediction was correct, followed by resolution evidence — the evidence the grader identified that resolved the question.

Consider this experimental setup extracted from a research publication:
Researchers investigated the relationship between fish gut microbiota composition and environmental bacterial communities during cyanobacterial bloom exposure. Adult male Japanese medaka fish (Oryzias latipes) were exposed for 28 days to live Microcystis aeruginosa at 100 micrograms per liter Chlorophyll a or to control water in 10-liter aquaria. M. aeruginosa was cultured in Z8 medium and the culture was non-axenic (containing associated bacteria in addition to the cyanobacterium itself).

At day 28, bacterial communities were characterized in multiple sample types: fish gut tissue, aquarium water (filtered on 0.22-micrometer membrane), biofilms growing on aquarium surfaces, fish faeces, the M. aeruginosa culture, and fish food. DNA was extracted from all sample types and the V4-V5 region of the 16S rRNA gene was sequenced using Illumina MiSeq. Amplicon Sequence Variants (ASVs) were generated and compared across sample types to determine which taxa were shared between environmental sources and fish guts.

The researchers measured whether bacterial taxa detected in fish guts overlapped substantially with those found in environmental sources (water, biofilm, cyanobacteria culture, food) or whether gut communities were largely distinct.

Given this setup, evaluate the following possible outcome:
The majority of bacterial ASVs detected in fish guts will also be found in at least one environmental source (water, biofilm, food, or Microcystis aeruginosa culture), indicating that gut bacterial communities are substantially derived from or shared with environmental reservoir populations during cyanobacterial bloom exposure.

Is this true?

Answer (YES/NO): NO